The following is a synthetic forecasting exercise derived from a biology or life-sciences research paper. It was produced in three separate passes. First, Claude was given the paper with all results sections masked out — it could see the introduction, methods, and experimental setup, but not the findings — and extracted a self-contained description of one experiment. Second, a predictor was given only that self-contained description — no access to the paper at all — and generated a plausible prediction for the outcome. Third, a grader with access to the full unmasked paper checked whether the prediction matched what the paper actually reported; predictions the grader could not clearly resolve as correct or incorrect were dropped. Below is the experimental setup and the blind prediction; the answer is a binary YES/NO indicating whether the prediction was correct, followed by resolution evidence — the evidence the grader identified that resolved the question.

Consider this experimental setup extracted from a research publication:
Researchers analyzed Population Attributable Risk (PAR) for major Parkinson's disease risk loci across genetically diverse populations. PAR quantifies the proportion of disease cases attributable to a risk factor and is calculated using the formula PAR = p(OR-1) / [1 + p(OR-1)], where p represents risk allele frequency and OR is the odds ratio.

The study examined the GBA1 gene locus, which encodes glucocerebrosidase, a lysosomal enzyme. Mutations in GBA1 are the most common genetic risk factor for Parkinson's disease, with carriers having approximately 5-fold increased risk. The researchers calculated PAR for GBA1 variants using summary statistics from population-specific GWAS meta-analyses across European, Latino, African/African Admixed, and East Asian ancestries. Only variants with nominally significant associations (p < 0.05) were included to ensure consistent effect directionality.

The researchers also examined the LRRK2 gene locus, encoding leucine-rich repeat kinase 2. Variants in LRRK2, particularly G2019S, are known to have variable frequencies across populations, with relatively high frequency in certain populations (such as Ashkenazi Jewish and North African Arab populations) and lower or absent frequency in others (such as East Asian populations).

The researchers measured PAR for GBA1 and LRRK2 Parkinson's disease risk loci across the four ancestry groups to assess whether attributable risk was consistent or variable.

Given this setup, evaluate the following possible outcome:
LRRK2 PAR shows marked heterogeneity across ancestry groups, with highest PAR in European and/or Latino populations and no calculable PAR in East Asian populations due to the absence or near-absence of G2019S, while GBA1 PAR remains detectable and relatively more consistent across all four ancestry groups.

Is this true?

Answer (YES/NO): NO